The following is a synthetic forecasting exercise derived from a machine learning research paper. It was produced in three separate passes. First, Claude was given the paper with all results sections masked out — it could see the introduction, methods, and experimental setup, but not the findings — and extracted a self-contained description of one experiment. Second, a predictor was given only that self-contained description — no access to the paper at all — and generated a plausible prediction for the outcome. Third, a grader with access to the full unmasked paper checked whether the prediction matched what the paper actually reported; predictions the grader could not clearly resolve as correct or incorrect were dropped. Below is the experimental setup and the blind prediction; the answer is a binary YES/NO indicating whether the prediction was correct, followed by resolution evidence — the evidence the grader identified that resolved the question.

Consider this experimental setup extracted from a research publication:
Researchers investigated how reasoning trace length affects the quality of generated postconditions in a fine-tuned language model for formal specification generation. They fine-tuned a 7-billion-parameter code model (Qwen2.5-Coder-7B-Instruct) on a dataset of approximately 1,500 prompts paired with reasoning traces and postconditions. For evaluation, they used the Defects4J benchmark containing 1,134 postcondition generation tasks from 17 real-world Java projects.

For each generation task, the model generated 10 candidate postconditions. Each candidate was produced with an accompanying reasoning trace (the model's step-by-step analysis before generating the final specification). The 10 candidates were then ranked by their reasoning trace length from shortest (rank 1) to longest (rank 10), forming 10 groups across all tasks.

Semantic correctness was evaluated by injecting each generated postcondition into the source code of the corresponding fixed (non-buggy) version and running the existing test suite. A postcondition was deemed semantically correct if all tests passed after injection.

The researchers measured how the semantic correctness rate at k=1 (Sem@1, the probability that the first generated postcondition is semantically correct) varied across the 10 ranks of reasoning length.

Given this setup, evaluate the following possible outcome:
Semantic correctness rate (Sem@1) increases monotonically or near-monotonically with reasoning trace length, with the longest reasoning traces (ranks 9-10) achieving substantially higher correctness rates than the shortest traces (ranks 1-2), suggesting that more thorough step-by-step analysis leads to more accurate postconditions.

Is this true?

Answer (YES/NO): NO